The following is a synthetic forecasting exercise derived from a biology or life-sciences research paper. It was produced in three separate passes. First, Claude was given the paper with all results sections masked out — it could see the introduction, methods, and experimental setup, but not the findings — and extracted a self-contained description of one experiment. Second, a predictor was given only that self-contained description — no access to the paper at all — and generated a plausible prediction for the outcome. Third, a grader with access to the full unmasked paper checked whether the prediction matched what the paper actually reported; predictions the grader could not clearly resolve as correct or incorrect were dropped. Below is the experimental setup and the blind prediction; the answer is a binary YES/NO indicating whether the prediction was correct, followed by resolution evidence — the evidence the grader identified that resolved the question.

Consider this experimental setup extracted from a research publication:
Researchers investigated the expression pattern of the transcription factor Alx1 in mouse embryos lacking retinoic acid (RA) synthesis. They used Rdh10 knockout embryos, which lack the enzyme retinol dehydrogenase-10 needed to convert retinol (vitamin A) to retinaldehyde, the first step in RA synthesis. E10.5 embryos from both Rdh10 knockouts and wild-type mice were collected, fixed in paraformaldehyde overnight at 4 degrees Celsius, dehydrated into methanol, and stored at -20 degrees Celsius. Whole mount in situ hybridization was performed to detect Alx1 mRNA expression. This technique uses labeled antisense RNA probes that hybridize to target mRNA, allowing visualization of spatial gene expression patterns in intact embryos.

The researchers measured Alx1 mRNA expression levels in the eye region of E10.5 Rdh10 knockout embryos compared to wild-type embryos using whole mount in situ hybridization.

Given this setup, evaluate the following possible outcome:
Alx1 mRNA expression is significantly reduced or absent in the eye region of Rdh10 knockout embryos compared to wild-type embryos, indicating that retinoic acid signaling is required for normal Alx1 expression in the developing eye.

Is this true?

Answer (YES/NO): YES